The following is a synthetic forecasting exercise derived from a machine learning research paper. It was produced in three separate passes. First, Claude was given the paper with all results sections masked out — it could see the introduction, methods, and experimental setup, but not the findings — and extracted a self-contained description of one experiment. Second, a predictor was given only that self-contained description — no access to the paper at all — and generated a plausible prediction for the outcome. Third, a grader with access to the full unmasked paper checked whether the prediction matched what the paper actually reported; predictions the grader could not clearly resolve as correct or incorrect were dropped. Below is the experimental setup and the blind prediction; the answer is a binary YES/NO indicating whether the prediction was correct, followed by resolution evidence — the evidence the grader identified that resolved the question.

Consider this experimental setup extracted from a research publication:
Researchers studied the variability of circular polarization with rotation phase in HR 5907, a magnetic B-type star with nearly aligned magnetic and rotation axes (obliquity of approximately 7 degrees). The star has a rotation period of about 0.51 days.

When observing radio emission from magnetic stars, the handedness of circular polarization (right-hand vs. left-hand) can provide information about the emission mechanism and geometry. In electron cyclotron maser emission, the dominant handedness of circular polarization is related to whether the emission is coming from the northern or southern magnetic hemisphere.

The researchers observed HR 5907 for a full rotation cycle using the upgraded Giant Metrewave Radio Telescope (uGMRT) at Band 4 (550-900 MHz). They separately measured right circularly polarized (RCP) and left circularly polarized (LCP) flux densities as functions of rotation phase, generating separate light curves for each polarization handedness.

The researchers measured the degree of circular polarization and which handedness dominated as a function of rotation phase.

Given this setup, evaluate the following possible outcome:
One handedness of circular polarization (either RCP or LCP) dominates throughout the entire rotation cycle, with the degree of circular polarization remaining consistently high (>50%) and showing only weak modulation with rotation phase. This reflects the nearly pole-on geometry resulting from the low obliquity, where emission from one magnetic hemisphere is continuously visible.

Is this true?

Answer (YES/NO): NO